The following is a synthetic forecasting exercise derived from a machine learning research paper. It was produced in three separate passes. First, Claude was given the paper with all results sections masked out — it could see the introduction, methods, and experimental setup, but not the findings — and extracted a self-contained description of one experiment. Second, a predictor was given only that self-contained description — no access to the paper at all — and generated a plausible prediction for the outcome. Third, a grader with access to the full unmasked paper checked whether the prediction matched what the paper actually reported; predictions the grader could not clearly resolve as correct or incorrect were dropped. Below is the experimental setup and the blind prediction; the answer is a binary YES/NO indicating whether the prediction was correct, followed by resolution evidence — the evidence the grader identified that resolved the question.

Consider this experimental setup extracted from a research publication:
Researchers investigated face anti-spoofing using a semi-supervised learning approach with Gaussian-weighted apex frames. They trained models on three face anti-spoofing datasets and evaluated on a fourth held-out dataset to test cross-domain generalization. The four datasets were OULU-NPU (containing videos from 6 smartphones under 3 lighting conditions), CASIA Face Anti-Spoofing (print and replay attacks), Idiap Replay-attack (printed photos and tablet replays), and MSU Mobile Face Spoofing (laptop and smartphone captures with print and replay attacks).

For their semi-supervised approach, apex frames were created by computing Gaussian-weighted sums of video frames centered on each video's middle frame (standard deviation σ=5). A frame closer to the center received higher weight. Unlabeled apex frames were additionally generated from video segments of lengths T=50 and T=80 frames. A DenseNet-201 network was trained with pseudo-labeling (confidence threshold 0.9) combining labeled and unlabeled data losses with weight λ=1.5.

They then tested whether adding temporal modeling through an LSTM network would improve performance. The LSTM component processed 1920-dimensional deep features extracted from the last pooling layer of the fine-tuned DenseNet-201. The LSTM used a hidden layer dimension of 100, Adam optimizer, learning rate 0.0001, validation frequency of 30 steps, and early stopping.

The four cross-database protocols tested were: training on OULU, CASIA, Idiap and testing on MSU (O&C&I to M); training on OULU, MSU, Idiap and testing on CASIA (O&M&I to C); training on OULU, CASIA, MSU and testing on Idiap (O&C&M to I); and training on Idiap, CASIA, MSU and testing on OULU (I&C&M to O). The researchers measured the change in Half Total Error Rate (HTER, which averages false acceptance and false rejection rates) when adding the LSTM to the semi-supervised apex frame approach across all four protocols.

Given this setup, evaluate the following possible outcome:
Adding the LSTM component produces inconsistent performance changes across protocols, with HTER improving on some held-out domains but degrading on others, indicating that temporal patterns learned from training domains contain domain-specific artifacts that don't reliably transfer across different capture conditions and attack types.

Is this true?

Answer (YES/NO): NO